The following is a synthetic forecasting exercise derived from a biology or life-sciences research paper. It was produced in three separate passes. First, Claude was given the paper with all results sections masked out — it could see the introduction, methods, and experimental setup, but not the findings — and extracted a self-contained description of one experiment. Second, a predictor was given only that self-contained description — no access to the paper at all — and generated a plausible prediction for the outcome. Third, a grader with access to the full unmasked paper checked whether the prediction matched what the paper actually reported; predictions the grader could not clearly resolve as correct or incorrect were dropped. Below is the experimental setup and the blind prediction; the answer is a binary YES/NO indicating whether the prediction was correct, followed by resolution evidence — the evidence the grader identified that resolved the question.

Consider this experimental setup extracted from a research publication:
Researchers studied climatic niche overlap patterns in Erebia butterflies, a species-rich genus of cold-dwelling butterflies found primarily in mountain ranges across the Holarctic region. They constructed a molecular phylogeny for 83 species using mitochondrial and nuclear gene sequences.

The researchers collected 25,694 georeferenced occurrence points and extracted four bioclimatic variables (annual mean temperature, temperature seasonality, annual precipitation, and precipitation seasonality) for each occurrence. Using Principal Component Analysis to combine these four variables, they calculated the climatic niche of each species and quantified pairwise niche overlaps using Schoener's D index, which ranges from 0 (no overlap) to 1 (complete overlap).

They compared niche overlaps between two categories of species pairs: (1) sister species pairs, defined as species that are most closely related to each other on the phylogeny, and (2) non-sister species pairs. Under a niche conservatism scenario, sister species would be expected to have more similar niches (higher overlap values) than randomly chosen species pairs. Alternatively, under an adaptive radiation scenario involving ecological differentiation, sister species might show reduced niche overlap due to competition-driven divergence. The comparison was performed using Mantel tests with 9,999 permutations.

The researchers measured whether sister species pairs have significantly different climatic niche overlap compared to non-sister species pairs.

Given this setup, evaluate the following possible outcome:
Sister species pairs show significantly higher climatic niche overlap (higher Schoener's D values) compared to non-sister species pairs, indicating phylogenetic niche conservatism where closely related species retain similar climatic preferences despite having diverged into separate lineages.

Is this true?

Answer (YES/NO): YES